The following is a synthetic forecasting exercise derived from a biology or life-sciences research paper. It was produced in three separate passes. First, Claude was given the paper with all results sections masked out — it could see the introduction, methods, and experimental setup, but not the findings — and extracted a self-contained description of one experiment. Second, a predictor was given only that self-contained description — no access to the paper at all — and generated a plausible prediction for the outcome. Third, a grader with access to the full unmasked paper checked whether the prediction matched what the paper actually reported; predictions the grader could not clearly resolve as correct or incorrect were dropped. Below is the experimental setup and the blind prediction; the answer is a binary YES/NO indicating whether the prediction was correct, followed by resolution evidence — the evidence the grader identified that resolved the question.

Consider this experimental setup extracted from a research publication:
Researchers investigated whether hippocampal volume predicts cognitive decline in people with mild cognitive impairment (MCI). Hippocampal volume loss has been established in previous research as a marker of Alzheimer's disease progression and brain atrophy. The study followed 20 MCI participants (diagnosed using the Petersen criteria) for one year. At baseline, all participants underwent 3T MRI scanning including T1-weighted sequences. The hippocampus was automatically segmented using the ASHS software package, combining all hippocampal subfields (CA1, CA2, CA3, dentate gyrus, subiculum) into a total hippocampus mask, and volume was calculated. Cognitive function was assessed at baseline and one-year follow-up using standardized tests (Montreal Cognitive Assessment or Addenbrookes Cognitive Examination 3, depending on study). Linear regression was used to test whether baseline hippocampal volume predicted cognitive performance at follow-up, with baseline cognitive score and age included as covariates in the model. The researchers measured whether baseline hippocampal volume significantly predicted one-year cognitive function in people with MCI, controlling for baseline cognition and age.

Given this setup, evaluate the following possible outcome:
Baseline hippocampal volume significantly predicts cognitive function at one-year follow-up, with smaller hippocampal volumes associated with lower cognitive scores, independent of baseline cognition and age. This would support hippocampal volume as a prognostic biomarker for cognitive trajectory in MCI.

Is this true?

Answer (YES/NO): NO